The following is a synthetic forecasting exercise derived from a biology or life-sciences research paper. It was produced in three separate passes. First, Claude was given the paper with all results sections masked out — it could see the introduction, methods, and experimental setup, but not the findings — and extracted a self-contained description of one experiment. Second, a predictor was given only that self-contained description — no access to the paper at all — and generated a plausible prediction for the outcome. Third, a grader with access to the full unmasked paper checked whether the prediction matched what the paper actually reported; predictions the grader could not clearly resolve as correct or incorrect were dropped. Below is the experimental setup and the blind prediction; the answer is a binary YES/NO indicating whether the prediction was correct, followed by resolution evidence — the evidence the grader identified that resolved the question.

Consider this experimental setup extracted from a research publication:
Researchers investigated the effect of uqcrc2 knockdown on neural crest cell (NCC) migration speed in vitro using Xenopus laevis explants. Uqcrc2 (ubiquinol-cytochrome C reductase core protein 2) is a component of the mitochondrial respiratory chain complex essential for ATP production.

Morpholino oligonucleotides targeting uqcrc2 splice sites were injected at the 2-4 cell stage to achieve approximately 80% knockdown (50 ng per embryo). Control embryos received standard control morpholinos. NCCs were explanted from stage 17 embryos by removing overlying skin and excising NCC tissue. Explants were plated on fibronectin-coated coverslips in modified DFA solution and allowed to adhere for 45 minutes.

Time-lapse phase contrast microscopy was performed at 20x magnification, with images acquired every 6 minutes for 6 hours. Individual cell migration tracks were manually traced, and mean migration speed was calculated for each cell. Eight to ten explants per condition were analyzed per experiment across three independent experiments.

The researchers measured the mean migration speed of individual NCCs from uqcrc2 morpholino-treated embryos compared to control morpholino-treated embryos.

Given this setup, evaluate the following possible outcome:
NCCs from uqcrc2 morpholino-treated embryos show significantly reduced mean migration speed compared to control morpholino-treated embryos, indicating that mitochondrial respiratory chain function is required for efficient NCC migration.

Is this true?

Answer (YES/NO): YES